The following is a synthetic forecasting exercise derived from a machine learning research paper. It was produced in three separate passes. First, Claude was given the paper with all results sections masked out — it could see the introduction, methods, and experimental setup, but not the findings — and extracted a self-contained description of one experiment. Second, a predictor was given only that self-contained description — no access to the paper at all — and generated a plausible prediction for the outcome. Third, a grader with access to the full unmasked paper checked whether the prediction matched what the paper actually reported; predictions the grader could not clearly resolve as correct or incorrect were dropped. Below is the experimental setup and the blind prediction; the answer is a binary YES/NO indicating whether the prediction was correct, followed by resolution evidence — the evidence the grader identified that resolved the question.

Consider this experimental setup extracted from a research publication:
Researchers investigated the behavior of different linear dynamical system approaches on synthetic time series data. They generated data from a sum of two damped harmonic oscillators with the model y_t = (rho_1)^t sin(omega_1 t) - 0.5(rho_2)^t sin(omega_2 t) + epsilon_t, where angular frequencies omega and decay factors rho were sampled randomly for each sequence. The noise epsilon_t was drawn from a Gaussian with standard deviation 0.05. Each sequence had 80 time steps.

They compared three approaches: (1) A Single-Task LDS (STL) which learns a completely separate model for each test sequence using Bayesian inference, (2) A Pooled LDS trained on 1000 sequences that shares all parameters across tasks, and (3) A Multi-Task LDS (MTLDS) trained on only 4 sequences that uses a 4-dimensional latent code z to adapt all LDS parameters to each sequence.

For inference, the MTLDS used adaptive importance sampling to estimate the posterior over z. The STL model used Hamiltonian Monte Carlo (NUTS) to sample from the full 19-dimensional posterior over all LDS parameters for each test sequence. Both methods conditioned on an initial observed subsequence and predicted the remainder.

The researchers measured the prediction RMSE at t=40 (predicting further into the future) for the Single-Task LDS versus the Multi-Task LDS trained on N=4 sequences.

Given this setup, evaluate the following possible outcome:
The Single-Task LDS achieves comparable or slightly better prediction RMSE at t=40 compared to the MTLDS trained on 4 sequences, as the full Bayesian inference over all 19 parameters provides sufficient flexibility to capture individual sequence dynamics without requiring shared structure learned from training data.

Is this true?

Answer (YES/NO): YES